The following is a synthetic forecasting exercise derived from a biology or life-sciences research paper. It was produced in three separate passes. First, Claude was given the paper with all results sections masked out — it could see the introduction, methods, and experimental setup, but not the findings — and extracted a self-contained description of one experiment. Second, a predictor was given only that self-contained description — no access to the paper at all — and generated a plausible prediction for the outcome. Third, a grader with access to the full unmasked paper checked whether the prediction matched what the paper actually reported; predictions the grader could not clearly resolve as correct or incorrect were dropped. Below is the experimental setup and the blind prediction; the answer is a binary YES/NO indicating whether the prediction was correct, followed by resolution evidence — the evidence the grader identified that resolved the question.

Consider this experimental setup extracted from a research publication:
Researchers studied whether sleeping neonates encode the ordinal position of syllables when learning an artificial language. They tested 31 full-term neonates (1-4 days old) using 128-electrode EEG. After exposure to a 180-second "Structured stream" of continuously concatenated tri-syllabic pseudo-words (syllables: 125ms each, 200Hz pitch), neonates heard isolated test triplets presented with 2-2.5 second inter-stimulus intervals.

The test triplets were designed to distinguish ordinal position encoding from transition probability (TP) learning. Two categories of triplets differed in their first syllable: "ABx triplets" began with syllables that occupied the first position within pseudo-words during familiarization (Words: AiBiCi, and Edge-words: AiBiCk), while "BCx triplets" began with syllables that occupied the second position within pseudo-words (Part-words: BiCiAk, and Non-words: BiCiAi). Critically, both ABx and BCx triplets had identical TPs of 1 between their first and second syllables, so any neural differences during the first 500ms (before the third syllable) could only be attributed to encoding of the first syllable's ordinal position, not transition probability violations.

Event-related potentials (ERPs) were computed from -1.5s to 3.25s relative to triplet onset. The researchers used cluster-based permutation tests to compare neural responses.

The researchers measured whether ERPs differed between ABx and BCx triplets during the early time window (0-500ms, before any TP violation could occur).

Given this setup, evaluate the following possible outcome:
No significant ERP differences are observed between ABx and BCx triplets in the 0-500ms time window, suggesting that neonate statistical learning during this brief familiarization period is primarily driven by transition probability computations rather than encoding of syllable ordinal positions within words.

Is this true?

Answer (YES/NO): NO